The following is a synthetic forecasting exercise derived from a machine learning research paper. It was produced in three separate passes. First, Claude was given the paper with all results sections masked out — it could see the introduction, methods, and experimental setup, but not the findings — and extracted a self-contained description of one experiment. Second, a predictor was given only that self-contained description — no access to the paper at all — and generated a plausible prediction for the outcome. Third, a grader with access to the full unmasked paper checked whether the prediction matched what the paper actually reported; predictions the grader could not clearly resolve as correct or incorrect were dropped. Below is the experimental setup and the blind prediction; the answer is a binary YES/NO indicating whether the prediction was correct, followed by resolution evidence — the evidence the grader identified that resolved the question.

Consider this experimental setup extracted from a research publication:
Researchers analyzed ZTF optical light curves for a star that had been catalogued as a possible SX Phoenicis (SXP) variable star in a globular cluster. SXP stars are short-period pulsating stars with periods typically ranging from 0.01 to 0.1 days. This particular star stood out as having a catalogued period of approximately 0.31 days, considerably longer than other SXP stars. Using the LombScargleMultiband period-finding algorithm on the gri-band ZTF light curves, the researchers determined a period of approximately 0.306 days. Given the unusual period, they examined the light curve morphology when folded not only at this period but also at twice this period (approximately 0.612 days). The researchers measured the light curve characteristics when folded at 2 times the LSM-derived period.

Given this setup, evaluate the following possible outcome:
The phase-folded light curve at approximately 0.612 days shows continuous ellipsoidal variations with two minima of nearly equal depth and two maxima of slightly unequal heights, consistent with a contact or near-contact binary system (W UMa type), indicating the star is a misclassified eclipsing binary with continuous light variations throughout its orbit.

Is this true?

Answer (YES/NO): NO